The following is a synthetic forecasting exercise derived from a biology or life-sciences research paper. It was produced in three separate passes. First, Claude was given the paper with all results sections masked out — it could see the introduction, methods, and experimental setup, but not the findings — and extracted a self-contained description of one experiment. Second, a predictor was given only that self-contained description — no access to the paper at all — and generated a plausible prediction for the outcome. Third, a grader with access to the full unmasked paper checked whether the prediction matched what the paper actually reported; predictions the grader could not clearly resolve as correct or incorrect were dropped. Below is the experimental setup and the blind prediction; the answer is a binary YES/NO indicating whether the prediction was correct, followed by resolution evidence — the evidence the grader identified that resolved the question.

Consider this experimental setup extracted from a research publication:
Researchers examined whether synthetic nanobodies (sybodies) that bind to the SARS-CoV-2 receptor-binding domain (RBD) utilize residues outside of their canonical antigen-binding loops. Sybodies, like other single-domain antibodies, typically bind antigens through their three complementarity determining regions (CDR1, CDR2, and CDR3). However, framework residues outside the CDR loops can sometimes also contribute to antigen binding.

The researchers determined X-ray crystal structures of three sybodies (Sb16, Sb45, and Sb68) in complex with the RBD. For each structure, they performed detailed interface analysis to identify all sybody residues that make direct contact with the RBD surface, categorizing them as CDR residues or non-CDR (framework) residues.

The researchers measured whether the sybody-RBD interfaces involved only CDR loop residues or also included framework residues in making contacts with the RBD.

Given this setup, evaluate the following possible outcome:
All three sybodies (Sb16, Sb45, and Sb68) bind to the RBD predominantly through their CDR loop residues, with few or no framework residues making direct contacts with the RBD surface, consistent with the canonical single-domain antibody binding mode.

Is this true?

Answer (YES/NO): NO